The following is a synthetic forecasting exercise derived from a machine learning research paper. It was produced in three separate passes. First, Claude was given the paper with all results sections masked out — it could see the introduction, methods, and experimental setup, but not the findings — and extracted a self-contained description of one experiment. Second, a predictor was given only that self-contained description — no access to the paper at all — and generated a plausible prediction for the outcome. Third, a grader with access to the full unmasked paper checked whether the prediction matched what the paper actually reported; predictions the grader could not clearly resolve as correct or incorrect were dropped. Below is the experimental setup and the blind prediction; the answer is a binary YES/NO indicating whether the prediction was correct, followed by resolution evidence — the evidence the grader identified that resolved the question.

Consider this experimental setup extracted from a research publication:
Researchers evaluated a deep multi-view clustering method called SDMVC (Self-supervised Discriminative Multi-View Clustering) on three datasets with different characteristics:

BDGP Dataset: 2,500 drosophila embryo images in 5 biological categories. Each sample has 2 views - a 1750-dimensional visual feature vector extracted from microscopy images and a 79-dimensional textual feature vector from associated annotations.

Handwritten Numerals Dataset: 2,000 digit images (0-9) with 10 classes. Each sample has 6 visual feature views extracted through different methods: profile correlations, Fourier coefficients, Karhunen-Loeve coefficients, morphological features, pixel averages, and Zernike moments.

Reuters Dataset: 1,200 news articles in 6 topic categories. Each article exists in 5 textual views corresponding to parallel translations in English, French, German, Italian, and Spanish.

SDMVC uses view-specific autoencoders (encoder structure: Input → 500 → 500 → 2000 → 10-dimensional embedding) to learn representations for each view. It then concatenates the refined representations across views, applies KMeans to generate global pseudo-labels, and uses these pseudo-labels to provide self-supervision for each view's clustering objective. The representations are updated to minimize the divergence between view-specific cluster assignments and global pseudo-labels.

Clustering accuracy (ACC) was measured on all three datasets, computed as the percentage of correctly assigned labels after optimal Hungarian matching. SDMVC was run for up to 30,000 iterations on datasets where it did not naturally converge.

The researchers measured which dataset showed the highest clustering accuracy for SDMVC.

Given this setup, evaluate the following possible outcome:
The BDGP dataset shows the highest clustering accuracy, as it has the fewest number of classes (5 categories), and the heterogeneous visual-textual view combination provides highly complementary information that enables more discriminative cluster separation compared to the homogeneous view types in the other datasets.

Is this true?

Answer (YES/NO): YES